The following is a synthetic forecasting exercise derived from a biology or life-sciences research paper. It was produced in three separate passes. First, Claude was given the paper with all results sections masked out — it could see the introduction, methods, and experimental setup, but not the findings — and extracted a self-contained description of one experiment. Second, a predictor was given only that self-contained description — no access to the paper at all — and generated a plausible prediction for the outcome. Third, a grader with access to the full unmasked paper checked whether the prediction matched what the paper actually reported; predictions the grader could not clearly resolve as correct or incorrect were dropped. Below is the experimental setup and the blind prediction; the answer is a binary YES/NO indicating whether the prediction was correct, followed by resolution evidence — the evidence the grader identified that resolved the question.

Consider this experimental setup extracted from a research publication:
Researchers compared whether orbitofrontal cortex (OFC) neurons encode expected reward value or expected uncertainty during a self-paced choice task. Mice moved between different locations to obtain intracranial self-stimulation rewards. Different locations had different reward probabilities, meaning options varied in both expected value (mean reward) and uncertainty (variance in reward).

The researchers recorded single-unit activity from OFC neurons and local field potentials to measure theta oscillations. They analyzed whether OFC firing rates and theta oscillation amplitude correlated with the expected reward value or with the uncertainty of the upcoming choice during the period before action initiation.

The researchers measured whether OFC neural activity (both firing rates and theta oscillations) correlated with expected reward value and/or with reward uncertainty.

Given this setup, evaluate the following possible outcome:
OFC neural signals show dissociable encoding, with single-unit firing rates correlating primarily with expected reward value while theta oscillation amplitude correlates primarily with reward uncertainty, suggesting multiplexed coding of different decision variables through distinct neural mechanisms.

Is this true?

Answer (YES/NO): NO